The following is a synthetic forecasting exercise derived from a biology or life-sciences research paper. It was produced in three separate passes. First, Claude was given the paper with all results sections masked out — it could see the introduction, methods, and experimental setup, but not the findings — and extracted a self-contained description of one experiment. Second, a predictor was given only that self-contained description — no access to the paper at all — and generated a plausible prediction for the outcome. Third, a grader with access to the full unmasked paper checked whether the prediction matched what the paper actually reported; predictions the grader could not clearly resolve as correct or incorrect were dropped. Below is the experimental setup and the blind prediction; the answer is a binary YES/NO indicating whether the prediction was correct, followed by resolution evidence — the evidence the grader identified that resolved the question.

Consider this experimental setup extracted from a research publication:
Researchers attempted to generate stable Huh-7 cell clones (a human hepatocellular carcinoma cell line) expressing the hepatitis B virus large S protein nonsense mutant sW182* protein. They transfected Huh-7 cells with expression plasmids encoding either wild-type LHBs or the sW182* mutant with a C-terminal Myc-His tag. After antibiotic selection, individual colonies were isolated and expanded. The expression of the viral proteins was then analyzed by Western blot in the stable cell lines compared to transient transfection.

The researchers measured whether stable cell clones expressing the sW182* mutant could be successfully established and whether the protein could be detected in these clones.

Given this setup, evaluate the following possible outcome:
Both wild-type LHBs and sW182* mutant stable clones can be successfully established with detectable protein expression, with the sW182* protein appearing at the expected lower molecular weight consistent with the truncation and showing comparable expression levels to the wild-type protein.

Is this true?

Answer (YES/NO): NO